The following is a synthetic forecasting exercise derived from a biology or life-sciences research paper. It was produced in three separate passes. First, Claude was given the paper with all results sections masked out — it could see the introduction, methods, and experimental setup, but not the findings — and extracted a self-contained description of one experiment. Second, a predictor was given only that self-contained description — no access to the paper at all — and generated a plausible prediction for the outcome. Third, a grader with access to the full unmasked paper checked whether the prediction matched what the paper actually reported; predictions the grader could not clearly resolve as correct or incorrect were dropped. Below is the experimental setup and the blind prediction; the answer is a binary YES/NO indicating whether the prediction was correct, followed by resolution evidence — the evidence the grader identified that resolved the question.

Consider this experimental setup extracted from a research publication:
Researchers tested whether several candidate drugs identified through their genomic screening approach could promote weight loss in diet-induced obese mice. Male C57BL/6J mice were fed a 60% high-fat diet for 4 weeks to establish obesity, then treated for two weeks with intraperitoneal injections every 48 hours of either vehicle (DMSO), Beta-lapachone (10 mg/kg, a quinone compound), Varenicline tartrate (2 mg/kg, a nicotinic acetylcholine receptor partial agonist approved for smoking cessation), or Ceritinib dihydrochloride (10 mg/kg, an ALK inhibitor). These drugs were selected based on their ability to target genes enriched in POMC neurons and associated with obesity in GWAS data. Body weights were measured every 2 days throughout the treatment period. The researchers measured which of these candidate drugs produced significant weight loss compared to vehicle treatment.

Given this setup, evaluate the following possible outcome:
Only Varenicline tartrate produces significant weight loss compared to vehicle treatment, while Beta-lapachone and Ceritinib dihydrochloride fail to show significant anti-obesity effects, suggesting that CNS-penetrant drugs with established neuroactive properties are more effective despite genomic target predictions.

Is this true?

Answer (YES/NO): NO